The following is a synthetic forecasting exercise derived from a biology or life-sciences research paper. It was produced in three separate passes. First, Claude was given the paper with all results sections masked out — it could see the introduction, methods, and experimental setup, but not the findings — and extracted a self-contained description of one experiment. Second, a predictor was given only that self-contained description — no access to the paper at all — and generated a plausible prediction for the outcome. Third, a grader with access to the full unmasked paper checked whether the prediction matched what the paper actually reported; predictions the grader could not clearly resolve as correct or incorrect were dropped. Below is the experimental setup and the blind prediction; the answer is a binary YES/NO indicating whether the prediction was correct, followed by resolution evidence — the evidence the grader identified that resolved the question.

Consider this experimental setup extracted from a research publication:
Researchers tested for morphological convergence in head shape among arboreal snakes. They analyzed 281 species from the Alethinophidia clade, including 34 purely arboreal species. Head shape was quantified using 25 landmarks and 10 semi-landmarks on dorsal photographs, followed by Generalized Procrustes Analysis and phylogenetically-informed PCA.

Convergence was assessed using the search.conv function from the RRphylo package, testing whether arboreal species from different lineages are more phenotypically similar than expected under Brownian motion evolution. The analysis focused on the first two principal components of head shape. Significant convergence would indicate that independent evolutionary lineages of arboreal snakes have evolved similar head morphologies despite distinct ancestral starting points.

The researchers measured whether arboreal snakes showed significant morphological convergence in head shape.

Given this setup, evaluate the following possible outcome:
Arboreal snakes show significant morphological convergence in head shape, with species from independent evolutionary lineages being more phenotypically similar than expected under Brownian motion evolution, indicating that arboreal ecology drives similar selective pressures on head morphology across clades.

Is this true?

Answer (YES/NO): NO